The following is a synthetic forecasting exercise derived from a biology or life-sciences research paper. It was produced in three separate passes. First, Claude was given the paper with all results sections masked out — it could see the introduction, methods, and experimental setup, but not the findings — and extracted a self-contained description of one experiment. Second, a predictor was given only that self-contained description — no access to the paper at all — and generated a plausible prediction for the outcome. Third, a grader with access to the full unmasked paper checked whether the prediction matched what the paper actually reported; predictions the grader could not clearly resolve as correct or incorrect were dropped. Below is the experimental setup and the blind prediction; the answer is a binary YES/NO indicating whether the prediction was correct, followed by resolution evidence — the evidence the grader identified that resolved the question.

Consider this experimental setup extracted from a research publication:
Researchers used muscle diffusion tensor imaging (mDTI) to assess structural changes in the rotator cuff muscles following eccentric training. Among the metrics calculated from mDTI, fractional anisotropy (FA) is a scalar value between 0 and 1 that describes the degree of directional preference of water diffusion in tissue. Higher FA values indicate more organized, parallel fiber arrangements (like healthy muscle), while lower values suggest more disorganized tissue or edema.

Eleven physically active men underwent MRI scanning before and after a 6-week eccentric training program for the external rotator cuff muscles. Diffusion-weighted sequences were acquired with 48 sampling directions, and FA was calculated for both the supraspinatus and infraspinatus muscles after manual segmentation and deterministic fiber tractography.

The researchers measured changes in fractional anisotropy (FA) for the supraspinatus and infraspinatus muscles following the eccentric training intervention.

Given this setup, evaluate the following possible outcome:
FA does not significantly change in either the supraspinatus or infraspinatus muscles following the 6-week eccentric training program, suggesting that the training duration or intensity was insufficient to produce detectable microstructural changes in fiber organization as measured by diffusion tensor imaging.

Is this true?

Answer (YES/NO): YES